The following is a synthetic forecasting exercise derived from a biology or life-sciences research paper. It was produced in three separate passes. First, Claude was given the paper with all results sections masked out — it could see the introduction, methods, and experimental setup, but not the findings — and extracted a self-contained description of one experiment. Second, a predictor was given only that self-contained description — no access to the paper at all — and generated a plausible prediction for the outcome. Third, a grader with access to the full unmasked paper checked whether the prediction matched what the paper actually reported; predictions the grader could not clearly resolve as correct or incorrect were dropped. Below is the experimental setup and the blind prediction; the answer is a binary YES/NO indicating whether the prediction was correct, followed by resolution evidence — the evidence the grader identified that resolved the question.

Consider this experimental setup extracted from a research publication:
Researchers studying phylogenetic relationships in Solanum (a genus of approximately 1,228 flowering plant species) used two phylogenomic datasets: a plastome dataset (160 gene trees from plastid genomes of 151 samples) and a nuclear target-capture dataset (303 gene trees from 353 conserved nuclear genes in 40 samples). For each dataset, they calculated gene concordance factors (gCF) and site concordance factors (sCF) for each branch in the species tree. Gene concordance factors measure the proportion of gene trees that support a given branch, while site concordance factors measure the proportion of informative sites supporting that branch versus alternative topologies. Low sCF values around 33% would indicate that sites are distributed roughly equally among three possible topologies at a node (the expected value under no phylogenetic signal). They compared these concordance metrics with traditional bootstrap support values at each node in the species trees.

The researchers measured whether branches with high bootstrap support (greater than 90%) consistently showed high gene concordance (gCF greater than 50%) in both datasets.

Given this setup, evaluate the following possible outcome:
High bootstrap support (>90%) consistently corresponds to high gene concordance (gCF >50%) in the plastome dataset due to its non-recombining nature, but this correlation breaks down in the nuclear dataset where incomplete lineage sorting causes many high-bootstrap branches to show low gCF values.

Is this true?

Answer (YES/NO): NO